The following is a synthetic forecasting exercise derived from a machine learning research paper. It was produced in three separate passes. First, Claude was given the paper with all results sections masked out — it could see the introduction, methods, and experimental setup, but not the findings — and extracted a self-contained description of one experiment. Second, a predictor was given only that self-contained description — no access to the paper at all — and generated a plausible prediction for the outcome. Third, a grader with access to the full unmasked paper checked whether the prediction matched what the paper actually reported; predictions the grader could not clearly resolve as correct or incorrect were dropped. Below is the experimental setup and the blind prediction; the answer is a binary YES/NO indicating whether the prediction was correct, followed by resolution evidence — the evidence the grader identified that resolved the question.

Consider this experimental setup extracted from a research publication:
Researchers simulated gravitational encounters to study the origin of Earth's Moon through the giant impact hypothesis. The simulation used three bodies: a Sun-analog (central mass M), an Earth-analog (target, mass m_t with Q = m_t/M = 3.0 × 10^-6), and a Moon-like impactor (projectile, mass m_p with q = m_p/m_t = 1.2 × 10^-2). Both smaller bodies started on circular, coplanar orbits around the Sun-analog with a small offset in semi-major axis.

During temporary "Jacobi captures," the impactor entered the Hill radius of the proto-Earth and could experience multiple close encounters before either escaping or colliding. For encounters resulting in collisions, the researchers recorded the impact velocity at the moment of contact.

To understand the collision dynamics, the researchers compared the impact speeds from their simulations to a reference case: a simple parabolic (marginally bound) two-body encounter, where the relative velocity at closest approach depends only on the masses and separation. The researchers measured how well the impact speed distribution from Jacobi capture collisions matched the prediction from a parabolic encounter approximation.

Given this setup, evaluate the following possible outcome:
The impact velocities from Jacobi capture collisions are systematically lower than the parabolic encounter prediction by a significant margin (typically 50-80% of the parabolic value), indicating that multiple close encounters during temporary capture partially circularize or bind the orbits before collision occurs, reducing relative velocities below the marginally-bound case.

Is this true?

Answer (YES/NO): NO